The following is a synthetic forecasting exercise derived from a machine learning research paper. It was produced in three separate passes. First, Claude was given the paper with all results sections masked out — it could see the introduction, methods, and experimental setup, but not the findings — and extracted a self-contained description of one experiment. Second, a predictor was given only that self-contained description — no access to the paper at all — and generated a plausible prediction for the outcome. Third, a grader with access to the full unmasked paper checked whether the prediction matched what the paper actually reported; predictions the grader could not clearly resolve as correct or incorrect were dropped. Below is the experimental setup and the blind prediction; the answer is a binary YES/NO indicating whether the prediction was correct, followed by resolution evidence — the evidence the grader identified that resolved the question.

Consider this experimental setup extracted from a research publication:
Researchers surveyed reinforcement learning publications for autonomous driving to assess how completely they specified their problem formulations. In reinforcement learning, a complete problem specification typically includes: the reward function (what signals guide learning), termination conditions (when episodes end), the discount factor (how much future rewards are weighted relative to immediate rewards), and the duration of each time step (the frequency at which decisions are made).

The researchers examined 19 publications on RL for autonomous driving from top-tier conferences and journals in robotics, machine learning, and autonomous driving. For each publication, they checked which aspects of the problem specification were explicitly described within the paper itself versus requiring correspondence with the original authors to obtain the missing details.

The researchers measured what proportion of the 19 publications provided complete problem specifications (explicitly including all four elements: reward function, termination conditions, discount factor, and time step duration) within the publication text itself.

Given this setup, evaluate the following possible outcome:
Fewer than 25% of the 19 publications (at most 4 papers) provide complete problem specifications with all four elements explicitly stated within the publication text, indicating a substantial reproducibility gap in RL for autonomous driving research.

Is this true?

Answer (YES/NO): YES